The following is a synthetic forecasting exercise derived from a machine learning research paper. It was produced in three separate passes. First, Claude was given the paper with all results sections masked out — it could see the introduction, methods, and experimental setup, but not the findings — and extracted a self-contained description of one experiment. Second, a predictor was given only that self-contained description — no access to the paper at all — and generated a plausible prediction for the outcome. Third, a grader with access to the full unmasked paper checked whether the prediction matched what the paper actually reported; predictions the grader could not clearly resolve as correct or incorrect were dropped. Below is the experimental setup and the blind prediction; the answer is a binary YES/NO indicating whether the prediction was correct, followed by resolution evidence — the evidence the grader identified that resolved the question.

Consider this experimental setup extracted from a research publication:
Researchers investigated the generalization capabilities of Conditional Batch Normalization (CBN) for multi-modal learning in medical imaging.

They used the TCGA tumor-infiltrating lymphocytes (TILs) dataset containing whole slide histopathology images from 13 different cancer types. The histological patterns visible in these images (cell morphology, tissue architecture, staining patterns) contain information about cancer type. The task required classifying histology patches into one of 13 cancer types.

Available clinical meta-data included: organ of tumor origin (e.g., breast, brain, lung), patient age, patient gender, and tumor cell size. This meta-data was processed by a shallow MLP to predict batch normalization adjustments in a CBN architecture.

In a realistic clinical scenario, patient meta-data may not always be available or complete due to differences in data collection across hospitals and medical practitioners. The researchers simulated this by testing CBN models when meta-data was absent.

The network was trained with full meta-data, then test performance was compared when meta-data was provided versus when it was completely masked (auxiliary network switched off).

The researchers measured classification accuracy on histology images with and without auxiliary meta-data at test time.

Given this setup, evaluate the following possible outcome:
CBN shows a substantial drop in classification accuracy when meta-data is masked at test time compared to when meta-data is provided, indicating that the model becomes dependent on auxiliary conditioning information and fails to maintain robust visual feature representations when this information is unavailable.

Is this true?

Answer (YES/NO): YES